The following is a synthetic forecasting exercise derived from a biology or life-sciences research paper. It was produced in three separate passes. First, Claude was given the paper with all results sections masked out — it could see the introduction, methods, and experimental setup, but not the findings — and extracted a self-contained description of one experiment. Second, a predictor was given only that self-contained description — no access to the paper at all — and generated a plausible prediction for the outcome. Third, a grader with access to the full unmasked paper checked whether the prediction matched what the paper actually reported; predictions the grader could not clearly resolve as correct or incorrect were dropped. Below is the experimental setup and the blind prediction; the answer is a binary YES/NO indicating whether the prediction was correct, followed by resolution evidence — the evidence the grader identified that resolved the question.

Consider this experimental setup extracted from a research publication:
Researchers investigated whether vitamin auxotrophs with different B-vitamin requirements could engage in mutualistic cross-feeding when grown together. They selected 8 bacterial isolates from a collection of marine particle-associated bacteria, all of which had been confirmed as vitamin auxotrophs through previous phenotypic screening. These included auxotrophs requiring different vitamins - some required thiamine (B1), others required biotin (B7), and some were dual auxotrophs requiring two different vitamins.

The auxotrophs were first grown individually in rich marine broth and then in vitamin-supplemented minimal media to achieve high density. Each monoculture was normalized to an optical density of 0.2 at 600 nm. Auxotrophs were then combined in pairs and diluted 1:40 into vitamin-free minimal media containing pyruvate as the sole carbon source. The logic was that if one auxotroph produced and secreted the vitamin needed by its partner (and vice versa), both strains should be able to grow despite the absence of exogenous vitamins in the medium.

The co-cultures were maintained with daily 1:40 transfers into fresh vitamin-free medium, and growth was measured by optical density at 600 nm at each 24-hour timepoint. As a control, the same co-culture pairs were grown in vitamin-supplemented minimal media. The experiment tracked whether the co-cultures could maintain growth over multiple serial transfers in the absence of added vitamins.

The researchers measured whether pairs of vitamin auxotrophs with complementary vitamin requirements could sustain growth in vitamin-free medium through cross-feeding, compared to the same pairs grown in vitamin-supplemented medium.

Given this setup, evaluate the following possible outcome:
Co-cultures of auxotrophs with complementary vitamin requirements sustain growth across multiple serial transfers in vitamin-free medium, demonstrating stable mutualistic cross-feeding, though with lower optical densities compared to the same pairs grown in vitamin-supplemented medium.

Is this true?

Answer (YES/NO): NO